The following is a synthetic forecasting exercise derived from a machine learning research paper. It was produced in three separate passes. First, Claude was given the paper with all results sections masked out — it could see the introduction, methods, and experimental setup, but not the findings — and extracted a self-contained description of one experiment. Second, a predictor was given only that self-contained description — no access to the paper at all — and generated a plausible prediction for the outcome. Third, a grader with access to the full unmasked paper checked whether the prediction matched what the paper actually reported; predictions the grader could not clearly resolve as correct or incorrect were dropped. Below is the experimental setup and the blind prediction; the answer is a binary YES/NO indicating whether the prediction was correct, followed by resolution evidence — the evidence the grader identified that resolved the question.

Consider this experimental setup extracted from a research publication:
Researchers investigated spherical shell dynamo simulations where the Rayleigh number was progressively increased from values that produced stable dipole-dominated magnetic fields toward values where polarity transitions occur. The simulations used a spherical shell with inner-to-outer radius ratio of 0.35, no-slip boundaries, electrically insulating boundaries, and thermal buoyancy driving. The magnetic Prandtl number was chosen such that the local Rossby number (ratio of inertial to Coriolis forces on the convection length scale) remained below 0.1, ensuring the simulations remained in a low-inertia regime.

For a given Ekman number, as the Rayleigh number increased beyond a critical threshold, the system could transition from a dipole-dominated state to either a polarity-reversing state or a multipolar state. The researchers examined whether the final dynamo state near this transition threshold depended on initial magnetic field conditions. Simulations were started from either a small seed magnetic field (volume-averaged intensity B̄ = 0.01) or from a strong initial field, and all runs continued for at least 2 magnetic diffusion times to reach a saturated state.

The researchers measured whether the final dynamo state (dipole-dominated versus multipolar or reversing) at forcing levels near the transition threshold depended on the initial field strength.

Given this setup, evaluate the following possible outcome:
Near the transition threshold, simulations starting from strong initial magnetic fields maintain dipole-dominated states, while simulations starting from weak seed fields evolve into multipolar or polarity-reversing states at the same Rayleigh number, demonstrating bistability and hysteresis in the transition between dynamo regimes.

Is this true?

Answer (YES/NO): NO